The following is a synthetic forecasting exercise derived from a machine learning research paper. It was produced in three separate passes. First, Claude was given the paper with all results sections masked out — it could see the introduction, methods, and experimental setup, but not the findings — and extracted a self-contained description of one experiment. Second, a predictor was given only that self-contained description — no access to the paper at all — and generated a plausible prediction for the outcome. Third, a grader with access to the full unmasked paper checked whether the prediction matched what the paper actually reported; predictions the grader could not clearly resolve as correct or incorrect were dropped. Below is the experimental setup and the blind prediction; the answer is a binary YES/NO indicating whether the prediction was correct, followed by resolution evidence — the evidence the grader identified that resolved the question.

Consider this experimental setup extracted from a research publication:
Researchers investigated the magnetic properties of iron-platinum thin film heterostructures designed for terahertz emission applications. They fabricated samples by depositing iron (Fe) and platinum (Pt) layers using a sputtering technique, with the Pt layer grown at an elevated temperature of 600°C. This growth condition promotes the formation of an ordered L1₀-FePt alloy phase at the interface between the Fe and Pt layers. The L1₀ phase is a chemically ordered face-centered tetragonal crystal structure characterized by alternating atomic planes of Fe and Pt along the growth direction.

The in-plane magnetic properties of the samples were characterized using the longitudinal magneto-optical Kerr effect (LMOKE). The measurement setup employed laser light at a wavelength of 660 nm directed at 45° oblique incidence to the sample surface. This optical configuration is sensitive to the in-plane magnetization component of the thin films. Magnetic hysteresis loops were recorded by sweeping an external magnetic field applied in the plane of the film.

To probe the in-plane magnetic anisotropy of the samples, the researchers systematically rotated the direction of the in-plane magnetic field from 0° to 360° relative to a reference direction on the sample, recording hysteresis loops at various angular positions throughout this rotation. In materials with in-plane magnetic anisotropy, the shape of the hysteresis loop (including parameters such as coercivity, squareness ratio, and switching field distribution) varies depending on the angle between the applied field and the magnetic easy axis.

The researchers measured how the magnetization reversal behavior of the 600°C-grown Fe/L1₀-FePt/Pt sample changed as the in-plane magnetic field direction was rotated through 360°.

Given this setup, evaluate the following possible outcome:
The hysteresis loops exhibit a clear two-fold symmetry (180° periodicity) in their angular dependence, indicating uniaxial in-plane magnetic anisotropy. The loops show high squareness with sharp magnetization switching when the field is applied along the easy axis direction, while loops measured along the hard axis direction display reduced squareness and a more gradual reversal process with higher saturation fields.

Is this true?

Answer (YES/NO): NO